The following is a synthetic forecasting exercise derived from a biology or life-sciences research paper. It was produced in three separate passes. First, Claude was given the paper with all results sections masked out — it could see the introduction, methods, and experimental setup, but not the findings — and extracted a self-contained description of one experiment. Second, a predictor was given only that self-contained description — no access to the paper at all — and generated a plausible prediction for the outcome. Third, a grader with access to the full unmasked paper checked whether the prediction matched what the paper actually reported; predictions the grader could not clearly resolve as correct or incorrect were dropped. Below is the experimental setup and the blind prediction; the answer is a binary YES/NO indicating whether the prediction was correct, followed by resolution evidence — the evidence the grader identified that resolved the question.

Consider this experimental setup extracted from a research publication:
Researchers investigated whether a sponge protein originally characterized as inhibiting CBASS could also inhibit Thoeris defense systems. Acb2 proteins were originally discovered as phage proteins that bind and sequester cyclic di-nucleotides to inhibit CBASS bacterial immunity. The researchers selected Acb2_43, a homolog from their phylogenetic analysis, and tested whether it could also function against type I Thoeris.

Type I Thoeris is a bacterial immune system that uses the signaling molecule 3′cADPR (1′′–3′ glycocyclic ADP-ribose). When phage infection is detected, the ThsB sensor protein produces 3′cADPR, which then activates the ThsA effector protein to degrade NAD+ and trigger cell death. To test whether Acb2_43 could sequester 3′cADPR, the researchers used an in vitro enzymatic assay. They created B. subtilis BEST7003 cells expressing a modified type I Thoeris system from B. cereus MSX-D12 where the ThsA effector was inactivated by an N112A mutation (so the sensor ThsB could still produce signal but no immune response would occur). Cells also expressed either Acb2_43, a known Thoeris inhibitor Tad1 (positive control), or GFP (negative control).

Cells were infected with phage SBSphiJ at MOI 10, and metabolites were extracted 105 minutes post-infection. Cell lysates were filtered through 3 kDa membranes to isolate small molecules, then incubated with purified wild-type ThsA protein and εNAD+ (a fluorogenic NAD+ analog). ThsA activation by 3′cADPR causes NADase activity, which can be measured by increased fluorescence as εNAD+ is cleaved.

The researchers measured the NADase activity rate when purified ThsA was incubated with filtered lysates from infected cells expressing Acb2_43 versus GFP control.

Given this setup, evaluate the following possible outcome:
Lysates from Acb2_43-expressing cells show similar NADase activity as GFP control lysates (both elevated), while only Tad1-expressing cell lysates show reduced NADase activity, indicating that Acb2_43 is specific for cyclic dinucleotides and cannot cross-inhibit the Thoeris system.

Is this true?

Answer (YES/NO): NO